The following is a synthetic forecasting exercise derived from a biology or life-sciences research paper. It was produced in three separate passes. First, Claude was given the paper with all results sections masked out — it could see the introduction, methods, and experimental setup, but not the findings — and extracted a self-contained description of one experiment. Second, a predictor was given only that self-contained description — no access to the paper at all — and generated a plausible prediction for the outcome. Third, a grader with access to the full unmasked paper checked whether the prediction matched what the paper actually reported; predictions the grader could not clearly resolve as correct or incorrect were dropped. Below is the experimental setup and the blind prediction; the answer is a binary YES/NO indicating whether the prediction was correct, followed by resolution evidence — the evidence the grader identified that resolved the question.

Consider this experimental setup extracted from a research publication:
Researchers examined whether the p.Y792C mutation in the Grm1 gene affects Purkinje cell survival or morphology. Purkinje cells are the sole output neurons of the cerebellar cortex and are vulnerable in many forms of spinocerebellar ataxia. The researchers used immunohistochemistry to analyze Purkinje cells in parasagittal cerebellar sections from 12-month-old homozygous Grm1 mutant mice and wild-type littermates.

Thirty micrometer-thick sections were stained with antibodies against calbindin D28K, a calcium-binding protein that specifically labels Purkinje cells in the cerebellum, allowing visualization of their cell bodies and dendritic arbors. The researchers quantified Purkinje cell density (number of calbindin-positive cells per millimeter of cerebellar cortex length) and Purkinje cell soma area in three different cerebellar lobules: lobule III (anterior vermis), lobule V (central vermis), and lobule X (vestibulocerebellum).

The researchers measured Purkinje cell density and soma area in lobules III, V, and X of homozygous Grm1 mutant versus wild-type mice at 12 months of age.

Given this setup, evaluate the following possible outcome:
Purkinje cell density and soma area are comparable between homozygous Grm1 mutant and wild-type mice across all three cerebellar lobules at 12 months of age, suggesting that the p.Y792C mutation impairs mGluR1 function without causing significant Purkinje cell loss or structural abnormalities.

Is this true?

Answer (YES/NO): NO